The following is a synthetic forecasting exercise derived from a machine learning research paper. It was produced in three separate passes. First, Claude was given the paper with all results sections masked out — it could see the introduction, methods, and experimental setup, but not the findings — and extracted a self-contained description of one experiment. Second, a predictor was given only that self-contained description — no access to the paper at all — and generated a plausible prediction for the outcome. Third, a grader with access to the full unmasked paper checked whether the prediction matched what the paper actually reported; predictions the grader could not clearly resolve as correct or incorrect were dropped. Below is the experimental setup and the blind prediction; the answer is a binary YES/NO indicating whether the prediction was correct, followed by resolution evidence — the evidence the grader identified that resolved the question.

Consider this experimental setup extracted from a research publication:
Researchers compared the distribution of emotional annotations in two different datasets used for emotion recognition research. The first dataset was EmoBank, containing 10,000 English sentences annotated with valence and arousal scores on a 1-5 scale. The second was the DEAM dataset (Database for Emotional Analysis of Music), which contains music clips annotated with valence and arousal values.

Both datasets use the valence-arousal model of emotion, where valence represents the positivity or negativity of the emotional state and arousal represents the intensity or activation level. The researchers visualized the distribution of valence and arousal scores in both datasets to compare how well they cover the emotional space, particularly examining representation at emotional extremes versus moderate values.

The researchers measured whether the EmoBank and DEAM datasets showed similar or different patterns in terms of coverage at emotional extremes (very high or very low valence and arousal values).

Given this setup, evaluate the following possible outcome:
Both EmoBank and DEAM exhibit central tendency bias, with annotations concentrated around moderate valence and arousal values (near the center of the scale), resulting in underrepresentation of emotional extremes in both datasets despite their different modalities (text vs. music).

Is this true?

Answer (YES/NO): YES